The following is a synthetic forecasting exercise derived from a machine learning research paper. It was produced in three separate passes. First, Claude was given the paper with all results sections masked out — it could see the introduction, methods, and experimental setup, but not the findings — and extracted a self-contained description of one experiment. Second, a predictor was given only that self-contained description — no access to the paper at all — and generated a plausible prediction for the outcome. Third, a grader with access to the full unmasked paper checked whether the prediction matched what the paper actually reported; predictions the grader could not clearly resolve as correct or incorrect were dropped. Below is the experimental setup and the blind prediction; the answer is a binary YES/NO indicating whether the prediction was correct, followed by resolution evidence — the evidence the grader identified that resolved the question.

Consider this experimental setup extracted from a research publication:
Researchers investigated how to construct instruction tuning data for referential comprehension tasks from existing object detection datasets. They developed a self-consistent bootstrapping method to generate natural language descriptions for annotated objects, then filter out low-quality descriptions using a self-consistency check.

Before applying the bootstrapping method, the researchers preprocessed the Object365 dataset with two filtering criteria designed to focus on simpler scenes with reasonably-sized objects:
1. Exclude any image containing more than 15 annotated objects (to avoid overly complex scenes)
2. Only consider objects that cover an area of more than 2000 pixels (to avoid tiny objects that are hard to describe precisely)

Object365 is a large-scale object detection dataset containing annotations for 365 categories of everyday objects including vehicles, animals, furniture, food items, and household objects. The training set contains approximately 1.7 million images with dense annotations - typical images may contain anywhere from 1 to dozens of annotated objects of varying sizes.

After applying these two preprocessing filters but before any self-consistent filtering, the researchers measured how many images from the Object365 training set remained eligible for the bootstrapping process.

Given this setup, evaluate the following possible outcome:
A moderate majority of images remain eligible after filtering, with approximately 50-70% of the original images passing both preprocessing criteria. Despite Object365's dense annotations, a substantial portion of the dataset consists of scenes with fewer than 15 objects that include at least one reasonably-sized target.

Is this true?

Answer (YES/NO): YES